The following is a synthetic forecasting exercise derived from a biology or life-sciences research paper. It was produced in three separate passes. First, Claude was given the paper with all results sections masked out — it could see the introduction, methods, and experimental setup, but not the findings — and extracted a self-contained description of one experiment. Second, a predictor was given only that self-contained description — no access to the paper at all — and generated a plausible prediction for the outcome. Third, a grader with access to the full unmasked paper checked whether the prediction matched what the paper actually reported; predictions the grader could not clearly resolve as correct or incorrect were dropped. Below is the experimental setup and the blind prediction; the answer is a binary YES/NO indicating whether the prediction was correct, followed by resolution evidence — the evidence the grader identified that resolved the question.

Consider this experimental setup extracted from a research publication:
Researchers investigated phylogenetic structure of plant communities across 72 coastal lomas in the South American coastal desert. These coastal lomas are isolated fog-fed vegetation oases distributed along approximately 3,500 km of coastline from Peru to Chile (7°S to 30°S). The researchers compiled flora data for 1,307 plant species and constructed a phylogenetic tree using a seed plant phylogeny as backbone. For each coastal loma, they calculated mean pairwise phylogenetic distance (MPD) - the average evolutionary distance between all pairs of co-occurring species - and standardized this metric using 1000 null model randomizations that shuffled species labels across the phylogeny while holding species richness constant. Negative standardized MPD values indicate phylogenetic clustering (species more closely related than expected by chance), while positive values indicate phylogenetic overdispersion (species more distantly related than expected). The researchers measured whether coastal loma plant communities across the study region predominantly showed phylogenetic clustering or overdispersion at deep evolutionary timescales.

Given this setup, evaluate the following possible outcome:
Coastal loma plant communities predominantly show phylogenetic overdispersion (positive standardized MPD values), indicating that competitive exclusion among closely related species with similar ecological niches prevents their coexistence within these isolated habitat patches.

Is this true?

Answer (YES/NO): NO